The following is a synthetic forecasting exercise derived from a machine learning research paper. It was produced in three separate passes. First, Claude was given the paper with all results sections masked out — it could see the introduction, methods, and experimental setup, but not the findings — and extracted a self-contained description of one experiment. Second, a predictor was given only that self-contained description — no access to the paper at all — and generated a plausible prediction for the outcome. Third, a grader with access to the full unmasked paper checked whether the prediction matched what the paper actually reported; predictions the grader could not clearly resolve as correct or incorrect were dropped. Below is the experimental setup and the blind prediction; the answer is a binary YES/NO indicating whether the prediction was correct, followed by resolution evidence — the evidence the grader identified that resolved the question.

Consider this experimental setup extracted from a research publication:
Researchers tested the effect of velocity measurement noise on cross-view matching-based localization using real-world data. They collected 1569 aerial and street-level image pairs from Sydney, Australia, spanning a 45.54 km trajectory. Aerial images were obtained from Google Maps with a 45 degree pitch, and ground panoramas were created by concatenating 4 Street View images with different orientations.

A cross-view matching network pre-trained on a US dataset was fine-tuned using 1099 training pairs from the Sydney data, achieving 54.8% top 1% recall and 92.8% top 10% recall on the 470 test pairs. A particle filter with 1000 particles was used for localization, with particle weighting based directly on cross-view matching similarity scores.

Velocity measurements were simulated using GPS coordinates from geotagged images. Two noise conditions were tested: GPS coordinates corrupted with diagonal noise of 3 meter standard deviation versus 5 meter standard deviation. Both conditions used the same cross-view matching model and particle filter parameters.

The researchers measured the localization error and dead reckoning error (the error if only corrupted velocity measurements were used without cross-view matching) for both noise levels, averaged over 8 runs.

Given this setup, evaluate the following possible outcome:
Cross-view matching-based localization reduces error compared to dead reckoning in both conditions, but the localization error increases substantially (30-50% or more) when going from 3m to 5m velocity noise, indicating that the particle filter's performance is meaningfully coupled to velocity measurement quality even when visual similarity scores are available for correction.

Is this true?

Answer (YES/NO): YES